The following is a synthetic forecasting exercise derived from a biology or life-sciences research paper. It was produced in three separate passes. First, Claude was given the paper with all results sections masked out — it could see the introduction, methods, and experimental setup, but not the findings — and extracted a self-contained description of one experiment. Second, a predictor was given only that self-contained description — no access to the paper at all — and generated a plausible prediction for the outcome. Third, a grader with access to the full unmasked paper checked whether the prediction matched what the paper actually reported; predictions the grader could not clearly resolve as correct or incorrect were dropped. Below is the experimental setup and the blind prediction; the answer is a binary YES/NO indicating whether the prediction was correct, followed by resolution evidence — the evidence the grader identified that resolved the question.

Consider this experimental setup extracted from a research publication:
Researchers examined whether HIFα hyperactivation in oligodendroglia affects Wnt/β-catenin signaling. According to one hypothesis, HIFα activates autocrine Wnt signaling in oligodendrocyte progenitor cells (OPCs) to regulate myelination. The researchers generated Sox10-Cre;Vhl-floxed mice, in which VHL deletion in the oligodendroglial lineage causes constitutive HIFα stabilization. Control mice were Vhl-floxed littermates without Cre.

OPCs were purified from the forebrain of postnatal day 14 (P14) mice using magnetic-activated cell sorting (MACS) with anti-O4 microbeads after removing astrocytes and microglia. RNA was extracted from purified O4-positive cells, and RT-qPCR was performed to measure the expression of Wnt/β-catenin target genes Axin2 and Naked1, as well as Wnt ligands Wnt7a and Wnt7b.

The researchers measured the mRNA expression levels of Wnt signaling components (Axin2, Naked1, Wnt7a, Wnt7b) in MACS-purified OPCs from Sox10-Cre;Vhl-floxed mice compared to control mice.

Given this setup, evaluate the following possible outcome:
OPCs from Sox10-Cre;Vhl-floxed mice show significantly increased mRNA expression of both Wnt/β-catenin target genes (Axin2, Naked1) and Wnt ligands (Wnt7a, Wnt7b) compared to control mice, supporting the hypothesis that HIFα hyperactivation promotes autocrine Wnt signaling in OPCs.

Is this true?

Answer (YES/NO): NO